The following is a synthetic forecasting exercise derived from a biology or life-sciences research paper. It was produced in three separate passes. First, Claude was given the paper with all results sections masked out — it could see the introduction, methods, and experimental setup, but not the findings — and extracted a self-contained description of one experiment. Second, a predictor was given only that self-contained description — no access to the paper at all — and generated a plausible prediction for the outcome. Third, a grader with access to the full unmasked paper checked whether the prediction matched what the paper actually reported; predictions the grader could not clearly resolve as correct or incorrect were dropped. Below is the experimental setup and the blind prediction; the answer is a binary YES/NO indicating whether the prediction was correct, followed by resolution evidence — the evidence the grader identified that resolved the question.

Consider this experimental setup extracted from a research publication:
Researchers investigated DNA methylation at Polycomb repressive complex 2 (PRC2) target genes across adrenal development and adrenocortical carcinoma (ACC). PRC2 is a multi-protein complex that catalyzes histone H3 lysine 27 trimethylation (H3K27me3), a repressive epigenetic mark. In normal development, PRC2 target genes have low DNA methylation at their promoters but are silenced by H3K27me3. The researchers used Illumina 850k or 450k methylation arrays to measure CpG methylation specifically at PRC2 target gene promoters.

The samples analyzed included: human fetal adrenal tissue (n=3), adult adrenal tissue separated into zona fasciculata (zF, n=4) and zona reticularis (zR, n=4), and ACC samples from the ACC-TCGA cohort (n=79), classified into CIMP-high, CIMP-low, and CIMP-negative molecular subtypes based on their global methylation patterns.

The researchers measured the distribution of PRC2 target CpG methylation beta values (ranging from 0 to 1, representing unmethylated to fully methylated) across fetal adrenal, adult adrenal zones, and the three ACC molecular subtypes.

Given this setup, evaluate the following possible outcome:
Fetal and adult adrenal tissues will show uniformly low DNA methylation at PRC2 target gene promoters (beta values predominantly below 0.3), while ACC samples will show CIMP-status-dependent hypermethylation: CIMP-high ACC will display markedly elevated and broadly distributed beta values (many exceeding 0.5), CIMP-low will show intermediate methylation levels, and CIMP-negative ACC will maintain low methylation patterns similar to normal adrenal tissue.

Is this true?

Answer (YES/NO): NO